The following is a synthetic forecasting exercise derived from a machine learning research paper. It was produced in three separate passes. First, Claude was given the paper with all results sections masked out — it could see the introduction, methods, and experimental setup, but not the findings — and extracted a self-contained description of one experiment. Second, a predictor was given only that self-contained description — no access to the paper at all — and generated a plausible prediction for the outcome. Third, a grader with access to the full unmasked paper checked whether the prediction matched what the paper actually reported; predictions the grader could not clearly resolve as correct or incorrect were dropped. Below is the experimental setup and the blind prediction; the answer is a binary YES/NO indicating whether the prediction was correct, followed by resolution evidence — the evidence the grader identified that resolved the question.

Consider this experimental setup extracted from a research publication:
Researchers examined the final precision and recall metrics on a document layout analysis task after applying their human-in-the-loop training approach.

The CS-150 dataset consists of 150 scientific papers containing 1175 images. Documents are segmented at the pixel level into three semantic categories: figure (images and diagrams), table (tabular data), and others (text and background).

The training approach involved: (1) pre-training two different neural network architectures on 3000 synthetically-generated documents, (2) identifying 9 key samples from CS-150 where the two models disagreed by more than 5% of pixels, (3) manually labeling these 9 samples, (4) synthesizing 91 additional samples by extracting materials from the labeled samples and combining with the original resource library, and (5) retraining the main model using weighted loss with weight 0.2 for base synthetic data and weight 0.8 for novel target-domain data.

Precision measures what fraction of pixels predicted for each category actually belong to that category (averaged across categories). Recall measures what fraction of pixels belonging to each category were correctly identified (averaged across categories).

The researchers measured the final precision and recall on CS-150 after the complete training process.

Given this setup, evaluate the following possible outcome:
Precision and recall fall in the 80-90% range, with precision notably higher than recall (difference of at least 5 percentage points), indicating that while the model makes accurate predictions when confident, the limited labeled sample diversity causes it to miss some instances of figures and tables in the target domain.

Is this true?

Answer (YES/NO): NO